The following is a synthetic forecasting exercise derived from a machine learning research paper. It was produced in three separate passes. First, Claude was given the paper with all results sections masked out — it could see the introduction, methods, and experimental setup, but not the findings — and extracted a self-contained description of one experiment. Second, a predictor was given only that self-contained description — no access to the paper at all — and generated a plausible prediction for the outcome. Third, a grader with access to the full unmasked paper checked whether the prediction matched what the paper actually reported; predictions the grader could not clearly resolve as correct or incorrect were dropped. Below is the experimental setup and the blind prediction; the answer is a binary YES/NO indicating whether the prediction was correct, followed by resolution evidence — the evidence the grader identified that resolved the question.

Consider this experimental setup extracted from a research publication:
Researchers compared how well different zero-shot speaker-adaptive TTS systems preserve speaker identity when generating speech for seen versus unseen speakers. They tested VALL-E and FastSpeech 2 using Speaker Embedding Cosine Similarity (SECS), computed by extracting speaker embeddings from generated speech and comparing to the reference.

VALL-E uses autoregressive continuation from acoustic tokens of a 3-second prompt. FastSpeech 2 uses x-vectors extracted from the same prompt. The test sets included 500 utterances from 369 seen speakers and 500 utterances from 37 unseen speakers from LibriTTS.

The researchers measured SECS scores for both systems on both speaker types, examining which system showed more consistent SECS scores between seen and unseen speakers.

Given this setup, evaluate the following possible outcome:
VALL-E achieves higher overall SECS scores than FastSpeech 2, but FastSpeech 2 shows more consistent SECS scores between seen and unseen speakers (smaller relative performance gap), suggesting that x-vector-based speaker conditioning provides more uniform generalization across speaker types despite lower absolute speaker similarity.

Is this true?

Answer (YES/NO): YES